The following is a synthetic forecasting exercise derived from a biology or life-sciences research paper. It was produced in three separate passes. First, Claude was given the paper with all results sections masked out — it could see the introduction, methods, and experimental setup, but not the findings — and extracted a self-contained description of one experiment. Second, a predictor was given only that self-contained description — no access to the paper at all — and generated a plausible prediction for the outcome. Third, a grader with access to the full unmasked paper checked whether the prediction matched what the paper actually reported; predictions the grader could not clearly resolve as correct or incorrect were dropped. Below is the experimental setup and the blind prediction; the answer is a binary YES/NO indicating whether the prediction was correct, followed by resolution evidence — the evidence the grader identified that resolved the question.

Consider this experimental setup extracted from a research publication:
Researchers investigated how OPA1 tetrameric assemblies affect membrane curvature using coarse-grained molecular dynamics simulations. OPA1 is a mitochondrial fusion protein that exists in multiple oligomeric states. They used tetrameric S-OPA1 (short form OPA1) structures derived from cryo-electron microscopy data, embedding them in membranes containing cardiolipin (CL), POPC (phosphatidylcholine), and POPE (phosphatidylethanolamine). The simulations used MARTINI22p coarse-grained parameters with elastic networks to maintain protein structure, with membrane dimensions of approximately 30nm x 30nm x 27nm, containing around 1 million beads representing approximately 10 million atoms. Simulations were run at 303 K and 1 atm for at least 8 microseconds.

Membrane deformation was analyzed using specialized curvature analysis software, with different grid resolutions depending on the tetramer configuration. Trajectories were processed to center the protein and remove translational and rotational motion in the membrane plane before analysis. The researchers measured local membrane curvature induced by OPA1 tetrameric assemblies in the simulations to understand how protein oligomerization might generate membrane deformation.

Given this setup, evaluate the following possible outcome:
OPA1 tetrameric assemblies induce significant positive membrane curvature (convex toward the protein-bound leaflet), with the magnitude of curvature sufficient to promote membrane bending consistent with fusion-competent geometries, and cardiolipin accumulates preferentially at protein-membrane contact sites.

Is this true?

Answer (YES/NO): YES